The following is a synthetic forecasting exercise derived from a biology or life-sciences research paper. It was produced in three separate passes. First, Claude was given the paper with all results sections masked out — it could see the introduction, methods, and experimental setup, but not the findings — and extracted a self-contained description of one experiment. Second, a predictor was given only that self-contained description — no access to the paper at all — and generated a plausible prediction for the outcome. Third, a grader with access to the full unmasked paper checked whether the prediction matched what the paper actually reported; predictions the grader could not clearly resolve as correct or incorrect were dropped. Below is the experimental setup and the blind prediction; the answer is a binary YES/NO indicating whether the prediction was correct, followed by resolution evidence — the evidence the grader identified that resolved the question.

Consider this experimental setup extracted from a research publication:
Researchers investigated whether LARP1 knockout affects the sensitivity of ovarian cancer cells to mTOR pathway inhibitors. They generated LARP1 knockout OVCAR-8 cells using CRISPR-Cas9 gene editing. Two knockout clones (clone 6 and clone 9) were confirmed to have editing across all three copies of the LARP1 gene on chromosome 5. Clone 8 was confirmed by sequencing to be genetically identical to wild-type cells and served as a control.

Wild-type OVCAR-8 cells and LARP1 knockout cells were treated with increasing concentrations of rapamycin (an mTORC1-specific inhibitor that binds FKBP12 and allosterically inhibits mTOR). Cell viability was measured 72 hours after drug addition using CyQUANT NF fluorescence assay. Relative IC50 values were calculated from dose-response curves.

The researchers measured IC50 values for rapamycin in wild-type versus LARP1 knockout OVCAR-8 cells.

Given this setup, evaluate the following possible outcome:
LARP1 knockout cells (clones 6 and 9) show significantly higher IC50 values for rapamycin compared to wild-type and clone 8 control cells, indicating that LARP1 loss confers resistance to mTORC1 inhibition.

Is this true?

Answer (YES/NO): NO